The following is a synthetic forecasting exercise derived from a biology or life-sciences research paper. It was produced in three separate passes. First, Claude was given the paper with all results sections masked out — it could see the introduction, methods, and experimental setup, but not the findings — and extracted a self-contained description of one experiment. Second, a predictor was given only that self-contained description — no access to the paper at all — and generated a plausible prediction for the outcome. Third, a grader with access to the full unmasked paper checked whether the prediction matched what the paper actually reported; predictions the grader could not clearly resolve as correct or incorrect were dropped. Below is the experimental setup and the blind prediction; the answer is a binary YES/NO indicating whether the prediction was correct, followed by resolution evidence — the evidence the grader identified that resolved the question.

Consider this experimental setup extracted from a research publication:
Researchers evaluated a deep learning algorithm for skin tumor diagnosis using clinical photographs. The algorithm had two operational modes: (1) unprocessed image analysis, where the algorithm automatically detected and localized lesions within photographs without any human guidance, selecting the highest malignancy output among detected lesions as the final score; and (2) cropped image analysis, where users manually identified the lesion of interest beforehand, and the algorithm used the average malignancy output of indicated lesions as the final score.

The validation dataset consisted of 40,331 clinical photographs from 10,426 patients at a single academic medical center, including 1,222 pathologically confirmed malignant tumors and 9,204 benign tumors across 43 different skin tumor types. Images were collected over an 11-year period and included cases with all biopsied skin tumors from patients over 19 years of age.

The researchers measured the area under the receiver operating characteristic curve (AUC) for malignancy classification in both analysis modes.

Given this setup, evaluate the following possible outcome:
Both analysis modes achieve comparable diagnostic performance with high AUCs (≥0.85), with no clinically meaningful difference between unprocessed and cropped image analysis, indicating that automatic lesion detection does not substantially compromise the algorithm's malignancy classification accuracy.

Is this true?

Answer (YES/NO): NO